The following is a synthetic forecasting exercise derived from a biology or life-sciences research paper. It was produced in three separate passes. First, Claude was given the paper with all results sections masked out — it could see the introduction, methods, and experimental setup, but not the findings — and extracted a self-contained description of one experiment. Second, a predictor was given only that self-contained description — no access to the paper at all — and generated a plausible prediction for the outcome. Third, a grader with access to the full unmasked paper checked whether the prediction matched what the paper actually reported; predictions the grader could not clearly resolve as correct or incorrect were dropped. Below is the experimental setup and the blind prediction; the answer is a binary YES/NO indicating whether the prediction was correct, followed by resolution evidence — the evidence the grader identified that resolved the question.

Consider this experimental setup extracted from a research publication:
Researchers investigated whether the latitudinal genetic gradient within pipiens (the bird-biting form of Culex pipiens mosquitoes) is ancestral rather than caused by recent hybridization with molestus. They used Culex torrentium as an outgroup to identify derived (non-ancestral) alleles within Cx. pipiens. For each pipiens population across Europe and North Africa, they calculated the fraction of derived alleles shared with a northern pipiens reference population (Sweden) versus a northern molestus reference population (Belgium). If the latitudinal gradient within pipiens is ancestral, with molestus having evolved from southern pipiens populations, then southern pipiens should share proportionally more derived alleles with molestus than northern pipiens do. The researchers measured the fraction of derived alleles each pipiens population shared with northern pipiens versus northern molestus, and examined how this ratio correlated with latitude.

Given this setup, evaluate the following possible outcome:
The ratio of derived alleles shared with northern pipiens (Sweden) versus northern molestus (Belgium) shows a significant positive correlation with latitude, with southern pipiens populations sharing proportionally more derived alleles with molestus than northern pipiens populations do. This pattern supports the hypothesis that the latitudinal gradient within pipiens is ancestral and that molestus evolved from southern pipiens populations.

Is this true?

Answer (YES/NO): YES